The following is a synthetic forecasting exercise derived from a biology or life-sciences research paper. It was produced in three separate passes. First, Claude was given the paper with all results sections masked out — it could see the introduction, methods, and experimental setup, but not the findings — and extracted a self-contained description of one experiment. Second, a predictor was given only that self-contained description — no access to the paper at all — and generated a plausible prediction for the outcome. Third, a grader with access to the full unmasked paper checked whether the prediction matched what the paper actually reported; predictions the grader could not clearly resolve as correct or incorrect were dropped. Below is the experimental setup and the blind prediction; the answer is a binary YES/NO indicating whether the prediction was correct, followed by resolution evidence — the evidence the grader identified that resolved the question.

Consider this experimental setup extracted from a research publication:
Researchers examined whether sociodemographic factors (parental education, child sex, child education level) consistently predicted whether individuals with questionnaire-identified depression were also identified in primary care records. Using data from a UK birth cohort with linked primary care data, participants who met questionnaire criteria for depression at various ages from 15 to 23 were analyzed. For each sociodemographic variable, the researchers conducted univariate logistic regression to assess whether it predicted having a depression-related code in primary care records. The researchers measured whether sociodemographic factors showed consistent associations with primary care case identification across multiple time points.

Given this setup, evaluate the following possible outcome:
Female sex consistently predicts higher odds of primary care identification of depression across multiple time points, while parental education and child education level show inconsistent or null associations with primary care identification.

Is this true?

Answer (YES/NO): NO